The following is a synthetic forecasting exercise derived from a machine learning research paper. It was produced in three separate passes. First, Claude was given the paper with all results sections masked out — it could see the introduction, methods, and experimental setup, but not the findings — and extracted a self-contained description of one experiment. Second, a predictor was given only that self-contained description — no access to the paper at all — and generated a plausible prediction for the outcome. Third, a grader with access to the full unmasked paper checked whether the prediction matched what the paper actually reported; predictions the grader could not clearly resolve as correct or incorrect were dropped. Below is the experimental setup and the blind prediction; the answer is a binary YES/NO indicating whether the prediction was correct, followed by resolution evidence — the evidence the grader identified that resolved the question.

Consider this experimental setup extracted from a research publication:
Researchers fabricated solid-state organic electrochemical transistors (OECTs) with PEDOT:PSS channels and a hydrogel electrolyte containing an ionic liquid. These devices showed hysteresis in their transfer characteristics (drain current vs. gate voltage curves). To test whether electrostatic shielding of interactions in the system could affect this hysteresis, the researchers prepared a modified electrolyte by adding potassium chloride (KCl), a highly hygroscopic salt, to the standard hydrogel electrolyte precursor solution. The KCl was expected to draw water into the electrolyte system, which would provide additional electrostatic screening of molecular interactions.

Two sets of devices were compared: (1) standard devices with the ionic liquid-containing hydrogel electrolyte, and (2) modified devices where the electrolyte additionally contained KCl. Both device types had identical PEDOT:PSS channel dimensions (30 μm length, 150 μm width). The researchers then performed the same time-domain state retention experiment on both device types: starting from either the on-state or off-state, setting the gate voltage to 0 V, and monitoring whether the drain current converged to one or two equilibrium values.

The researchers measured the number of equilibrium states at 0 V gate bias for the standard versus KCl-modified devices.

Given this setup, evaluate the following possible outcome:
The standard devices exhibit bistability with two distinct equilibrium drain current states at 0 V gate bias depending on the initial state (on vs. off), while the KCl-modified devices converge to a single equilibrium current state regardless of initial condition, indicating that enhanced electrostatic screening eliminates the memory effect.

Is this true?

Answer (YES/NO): YES